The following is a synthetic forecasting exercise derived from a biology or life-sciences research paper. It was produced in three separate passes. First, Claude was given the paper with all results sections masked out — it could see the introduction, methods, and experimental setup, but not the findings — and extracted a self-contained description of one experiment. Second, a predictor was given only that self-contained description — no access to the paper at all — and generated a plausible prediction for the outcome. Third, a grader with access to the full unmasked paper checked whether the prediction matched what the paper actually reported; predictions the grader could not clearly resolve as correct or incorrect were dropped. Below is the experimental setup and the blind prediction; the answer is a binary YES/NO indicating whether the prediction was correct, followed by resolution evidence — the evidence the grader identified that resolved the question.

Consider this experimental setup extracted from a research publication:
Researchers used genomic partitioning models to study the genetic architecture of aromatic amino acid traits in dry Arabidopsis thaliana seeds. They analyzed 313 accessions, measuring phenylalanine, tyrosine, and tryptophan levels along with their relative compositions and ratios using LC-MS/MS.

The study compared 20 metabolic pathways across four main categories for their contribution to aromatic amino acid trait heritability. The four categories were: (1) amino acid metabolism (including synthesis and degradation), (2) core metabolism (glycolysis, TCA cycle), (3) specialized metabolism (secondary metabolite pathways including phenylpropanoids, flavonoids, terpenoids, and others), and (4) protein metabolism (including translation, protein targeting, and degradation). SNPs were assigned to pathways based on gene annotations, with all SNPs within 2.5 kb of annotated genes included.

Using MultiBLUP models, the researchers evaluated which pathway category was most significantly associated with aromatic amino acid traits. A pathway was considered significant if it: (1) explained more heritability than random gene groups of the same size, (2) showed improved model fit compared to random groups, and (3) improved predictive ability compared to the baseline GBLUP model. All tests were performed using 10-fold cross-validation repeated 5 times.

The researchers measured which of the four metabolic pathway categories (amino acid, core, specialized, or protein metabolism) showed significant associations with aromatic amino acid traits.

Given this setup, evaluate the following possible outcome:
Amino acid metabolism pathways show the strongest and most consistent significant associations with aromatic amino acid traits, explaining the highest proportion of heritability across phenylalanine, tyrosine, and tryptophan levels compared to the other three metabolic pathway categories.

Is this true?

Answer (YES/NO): NO